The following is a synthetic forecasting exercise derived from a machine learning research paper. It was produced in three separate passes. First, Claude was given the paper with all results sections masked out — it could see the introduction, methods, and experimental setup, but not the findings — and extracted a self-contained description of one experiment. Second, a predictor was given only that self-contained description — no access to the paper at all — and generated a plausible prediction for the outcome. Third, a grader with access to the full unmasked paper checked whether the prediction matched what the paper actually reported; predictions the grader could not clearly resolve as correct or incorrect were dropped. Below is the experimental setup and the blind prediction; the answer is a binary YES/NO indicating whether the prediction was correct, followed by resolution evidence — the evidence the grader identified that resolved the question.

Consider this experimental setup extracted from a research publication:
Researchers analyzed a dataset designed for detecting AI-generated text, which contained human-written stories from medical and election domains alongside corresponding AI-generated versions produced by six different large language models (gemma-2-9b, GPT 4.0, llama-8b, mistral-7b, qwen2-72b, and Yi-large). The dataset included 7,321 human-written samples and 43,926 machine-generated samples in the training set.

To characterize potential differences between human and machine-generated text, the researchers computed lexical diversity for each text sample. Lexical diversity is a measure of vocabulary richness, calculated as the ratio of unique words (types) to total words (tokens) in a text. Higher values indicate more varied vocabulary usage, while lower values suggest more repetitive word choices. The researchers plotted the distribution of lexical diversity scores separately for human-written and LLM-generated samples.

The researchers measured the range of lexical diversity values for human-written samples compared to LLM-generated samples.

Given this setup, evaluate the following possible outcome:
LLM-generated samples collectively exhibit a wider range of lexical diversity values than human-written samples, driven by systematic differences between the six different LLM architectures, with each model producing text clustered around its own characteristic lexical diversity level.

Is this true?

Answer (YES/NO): NO